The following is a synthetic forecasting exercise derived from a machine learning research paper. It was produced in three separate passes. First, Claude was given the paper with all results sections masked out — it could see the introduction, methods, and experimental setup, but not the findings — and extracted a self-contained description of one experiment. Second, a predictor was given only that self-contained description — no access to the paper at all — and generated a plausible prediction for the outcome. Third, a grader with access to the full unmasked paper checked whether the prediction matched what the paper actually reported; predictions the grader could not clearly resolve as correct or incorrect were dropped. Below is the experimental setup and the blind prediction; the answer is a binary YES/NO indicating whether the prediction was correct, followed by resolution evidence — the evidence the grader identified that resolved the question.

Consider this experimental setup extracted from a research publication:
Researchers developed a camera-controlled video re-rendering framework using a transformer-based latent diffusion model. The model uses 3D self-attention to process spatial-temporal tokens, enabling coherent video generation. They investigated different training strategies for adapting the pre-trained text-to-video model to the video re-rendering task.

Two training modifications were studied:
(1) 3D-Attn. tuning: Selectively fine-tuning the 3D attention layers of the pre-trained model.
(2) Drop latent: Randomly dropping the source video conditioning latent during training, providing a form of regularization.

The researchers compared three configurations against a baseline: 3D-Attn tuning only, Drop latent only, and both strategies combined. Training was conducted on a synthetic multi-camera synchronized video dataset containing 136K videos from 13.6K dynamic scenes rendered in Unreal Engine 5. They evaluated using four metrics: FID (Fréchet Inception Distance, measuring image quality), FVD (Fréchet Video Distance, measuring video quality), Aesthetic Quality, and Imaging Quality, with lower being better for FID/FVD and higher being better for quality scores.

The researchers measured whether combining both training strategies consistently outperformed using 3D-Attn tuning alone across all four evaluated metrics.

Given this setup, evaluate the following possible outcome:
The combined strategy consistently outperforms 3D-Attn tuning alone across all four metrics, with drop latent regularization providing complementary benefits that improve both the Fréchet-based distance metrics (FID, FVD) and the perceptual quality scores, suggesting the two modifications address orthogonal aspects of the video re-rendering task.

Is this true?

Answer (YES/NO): NO